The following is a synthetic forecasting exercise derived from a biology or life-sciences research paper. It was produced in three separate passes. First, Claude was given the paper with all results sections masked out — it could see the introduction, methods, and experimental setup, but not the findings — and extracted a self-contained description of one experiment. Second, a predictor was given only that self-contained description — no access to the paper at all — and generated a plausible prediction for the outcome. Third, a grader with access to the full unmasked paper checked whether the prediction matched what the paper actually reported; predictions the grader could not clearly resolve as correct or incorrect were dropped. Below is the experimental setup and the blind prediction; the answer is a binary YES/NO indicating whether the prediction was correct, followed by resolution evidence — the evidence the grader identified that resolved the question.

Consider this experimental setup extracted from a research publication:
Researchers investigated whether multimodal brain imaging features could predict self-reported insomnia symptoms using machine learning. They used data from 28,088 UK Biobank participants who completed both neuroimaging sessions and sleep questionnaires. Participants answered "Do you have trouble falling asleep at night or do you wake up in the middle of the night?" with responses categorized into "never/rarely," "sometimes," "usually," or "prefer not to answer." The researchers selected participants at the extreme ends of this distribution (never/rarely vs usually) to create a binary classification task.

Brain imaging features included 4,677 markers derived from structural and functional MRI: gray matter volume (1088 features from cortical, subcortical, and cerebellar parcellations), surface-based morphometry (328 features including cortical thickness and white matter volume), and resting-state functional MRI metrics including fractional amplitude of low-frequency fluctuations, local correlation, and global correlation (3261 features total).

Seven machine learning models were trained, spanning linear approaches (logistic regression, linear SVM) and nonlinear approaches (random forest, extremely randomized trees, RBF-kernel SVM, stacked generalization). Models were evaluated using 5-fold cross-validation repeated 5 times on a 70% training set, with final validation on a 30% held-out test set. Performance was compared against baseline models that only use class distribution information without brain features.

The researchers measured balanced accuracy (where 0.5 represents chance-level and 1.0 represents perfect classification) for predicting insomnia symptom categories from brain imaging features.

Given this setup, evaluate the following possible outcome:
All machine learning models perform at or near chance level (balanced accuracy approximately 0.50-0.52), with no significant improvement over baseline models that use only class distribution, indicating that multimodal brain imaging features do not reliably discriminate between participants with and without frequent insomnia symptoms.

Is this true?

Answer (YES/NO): NO